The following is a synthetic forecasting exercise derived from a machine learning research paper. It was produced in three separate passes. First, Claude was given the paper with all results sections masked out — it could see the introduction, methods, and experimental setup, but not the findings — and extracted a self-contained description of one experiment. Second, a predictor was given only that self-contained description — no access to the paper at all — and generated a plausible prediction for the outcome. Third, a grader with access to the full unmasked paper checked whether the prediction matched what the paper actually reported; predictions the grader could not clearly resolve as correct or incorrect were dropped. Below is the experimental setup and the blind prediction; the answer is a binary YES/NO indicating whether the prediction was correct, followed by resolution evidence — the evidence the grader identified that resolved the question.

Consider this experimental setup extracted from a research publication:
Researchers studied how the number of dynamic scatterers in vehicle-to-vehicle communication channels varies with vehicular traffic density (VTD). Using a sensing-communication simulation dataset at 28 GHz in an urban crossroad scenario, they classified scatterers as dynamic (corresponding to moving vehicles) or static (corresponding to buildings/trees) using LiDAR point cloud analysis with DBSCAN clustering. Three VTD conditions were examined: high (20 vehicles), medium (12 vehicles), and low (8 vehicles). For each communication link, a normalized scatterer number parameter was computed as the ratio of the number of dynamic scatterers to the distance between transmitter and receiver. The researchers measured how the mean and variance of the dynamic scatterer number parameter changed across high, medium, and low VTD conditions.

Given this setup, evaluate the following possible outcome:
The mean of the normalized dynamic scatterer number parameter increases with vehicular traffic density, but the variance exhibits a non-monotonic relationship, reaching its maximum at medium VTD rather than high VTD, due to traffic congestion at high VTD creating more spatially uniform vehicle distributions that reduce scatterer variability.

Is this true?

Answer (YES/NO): NO